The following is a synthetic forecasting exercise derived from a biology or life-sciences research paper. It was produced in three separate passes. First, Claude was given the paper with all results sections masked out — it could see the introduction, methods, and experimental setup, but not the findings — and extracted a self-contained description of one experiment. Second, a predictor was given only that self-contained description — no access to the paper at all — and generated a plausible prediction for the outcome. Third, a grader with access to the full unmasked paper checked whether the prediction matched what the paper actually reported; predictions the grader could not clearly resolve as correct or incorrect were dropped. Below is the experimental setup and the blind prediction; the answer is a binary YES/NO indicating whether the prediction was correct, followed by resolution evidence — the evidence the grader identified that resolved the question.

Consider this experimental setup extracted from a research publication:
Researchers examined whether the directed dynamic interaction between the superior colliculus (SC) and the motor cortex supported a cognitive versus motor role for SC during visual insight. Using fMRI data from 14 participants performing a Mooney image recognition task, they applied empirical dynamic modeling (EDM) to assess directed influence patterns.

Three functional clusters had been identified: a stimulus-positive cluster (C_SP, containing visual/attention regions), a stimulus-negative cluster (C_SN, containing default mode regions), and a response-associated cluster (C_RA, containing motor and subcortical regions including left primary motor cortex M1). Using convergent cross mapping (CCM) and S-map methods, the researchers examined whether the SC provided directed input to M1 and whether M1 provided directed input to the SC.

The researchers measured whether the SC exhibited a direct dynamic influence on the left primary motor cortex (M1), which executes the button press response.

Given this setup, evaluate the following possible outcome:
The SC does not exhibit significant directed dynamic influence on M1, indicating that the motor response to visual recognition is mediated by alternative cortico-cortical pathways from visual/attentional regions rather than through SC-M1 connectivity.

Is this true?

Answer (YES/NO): YES